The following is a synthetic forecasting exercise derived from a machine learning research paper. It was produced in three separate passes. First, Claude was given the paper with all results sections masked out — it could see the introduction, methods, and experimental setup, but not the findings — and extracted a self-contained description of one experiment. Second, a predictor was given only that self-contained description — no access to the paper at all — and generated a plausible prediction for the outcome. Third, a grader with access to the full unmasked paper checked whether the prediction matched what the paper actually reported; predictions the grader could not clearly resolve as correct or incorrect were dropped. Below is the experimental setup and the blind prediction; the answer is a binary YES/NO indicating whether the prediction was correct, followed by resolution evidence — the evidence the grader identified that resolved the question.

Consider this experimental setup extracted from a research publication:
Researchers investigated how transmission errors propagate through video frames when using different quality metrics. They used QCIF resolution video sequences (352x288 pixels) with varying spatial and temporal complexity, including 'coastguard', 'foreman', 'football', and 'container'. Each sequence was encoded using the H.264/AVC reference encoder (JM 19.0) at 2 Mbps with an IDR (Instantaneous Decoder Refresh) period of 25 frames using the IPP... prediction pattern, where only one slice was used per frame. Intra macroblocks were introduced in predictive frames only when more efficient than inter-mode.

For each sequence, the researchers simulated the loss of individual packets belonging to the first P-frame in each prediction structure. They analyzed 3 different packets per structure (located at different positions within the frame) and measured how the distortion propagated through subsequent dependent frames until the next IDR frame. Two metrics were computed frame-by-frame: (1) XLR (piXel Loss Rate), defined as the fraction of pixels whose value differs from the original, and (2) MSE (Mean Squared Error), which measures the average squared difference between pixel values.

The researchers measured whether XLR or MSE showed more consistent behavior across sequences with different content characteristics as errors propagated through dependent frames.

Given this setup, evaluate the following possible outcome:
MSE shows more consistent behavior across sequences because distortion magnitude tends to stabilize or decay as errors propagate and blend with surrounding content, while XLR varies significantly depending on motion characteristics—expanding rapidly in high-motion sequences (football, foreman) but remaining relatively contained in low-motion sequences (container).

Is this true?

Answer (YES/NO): NO